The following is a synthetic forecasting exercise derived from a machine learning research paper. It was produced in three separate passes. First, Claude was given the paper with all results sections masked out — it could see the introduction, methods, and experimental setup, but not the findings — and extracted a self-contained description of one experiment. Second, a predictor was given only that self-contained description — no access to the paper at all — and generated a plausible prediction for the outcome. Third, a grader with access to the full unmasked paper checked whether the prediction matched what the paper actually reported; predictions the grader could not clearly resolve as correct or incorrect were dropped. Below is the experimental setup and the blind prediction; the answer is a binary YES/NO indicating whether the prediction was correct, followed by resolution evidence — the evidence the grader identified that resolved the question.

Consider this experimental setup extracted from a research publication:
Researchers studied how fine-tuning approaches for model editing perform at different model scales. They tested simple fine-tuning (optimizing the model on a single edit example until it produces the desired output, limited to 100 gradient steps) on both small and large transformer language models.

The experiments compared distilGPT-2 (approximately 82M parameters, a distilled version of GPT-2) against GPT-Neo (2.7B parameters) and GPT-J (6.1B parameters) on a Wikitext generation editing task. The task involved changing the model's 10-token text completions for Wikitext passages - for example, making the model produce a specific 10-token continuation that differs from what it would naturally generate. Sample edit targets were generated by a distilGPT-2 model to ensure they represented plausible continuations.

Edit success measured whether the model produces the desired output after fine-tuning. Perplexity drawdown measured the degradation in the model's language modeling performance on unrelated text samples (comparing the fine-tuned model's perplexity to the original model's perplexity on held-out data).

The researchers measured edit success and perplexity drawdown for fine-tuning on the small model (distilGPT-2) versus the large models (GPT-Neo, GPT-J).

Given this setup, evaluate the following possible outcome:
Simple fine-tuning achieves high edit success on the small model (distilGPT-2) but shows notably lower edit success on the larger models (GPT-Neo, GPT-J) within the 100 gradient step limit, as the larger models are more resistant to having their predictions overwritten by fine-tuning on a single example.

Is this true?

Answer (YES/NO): NO